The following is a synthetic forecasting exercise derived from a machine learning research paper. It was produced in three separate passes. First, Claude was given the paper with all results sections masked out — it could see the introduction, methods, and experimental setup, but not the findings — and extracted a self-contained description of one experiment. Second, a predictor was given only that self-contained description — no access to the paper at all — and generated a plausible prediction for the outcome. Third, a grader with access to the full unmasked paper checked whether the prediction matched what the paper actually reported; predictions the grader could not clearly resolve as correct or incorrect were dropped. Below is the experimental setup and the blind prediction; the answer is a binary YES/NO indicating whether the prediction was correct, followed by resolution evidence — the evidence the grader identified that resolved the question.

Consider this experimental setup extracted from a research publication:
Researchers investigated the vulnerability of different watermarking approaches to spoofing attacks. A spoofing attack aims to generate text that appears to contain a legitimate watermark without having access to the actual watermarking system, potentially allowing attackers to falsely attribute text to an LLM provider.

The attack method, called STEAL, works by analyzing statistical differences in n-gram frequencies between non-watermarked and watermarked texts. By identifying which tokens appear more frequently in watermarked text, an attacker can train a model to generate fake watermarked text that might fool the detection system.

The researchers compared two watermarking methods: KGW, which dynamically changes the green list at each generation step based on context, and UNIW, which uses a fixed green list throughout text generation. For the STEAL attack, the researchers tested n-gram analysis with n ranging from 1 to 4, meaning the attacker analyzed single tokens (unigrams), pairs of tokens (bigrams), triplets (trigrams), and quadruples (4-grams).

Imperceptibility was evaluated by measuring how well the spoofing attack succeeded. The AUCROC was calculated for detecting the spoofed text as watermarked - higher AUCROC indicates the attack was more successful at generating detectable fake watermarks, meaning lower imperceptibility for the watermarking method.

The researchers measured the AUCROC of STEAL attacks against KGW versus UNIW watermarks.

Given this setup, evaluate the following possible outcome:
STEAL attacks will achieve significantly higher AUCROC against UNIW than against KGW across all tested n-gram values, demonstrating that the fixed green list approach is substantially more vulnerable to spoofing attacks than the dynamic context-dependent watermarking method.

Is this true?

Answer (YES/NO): NO